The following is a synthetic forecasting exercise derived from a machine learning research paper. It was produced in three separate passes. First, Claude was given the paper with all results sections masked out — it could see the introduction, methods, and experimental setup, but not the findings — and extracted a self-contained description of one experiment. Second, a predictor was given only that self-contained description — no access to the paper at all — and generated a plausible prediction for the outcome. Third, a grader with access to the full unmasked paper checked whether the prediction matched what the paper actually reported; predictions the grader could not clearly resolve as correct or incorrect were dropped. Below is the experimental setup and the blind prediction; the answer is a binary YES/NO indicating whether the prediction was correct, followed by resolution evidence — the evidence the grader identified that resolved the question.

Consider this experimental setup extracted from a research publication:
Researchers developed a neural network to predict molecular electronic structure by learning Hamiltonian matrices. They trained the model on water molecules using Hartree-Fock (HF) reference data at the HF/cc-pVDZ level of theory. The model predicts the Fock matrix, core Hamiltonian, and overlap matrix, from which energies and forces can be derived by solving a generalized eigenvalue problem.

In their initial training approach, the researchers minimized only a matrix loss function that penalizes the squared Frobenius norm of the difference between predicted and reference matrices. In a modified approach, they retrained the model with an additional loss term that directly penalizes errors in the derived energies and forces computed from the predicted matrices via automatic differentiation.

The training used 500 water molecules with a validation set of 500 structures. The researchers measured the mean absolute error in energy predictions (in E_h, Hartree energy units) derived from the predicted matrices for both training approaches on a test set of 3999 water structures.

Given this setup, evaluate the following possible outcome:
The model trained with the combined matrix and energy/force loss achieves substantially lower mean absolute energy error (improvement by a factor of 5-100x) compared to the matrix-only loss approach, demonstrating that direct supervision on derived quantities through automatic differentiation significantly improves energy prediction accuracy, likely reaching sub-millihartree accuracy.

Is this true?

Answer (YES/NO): YES